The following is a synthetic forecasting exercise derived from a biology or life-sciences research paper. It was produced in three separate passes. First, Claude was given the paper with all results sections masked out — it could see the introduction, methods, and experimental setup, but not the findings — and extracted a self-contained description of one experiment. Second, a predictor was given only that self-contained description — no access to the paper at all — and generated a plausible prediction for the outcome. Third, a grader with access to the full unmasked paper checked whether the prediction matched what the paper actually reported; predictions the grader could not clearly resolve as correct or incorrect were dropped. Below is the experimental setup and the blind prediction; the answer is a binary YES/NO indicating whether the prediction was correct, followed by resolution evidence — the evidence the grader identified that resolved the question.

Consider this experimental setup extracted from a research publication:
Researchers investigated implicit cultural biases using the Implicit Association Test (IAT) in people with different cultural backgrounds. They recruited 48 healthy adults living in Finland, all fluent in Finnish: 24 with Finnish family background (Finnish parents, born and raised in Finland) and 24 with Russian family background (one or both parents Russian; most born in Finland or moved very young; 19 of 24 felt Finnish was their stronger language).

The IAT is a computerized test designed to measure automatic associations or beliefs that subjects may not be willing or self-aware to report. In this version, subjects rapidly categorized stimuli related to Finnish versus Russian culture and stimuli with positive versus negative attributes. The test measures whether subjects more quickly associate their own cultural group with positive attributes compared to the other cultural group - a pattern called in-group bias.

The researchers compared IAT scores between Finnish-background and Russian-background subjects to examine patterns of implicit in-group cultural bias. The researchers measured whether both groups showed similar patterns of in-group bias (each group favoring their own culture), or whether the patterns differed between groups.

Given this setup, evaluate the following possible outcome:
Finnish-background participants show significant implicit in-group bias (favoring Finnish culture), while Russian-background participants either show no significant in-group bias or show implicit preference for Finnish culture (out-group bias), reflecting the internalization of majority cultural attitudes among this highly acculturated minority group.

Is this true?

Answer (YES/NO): YES